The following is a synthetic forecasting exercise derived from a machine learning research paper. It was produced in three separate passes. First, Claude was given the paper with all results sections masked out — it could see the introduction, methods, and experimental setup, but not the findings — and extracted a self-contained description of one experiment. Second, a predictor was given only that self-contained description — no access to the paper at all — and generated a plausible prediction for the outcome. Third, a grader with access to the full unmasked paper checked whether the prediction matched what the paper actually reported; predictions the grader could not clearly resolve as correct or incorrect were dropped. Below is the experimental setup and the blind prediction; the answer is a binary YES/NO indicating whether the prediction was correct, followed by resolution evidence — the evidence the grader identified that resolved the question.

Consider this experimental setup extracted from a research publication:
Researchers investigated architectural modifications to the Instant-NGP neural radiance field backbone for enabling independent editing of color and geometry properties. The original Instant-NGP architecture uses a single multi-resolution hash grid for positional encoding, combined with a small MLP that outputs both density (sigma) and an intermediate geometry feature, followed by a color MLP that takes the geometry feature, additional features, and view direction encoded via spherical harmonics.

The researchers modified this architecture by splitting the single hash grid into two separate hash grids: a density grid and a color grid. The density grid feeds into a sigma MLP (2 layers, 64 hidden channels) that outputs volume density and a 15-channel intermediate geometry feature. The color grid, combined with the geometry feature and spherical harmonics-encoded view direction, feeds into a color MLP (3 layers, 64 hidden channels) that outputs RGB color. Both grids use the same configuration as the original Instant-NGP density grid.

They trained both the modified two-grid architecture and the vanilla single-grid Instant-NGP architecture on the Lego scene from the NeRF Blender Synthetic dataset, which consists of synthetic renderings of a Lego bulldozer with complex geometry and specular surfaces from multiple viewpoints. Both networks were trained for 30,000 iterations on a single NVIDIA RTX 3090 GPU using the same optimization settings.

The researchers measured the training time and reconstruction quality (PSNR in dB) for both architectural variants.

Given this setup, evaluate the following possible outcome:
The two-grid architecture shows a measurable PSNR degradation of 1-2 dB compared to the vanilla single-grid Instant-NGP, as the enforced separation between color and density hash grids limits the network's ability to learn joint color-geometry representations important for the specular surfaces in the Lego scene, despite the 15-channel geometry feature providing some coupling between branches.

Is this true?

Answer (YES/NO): NO